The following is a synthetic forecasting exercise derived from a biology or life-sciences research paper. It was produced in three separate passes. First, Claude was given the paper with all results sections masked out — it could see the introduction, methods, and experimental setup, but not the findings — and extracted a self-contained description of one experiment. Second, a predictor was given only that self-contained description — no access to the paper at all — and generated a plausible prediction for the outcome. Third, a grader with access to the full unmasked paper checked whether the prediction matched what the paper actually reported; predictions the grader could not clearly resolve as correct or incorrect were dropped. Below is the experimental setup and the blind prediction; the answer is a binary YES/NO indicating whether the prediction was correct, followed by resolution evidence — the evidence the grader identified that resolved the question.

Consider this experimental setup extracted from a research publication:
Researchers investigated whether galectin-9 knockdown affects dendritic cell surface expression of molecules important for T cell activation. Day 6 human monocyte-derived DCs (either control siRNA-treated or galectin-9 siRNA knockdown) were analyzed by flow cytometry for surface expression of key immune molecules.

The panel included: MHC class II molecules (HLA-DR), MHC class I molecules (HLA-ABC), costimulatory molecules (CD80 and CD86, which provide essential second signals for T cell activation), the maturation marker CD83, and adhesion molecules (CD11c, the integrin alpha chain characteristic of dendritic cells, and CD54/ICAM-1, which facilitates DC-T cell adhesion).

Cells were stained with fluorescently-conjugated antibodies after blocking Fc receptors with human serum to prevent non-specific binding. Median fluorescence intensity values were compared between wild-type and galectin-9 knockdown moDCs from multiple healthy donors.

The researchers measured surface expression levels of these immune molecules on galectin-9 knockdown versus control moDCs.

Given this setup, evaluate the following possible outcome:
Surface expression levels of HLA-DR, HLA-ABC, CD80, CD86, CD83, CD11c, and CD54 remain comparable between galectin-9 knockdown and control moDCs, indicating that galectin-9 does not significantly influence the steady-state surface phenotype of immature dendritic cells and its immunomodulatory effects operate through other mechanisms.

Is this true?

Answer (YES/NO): YES